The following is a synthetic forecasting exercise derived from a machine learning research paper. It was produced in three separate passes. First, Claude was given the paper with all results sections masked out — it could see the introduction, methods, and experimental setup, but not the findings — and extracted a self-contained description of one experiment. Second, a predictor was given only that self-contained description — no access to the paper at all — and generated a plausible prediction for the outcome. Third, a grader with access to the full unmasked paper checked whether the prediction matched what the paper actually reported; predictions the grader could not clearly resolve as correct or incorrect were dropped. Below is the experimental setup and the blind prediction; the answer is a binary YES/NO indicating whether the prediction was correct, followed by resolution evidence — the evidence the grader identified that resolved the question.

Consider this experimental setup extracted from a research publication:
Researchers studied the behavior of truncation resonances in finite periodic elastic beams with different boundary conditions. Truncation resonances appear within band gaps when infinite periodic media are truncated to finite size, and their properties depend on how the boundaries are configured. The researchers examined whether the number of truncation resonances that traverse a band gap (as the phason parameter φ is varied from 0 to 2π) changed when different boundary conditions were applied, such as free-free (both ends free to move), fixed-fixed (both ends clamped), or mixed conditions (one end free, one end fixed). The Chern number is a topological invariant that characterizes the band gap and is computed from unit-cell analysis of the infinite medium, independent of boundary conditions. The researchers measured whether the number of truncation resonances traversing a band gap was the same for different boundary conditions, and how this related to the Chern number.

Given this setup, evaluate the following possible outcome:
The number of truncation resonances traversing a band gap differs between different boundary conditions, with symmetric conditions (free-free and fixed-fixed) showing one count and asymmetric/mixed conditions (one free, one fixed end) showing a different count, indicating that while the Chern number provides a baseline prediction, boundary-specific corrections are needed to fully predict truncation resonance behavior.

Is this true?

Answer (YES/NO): NO